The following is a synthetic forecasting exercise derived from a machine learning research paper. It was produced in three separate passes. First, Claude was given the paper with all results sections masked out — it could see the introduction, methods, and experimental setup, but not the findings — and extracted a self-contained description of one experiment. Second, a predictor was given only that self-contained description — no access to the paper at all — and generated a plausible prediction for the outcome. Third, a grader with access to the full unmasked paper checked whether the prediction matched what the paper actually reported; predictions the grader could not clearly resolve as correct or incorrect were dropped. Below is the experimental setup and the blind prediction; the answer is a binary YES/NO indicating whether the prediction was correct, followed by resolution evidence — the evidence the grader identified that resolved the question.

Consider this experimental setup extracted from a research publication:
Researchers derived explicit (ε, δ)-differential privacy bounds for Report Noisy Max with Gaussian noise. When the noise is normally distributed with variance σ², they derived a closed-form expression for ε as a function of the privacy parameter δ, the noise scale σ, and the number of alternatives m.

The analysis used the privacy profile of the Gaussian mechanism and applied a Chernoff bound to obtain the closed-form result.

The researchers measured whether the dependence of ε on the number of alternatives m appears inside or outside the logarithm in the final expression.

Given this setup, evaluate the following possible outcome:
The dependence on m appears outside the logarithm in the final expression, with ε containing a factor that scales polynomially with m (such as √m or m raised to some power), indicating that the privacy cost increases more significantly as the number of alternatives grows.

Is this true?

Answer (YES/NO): NO